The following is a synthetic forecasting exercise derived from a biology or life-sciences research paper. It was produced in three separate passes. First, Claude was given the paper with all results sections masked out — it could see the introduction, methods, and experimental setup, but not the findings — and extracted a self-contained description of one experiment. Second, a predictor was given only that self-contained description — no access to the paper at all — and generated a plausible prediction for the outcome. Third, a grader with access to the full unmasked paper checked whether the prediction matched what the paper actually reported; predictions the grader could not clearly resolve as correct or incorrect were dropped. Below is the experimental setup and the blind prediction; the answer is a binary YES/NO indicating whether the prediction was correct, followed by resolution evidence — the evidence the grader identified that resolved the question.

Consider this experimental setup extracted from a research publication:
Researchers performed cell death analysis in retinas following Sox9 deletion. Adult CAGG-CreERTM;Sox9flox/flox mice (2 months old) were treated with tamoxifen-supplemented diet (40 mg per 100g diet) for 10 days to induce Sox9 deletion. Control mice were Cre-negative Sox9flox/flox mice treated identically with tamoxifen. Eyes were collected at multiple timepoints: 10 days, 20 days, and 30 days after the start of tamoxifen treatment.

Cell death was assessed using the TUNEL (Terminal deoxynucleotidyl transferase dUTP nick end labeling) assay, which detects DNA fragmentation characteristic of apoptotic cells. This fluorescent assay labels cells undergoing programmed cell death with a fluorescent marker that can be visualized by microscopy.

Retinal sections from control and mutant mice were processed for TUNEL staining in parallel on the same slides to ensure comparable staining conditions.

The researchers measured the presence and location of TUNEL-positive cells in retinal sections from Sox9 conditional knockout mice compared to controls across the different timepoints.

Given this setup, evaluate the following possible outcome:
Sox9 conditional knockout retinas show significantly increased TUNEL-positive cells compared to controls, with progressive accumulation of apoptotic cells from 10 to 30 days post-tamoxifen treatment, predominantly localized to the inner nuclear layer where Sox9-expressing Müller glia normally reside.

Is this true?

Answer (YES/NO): NO